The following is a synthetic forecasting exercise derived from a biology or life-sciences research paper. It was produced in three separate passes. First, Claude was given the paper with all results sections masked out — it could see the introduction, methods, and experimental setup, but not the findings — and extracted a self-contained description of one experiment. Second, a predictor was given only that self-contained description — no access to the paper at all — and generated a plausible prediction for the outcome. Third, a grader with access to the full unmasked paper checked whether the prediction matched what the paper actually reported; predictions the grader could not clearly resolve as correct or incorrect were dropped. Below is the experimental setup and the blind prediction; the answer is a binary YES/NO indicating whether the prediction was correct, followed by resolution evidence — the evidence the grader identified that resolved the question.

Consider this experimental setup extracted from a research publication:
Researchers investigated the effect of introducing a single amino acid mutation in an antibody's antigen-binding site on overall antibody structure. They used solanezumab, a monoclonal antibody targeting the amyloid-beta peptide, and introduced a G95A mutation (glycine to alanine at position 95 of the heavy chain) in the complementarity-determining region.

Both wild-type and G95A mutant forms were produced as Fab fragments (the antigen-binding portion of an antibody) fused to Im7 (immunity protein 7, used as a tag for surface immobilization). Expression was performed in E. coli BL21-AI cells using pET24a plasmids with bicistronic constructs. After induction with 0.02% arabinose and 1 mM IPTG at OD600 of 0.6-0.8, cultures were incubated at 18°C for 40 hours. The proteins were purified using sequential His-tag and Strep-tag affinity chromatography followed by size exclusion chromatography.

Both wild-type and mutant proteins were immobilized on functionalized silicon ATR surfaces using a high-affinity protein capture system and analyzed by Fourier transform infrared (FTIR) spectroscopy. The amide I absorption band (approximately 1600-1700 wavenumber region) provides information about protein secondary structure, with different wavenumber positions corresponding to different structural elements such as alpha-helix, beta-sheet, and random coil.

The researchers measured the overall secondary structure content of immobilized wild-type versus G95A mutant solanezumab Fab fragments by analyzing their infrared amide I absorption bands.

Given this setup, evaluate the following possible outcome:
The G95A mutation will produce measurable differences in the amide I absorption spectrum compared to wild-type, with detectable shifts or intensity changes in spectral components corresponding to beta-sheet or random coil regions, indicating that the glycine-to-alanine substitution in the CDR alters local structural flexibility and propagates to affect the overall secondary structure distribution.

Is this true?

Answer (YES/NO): NO